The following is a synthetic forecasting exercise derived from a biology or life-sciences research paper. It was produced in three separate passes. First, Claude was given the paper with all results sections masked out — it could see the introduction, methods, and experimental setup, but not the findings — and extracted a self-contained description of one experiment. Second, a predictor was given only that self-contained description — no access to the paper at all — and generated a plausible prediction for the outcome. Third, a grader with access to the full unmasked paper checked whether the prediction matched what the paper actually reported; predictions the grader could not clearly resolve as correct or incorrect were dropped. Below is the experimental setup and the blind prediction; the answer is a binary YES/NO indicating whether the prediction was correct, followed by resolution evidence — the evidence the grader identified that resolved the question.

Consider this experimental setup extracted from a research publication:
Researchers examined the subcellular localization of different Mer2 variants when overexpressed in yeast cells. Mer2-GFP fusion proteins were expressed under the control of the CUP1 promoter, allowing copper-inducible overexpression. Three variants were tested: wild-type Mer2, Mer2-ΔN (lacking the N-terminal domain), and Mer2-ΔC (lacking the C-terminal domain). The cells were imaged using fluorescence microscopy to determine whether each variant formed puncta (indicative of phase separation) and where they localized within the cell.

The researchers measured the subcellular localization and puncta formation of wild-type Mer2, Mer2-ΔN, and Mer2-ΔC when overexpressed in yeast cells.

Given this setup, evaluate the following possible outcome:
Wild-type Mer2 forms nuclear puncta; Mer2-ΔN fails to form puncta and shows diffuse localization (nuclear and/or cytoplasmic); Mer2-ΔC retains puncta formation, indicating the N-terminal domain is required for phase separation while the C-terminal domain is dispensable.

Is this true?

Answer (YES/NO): NO